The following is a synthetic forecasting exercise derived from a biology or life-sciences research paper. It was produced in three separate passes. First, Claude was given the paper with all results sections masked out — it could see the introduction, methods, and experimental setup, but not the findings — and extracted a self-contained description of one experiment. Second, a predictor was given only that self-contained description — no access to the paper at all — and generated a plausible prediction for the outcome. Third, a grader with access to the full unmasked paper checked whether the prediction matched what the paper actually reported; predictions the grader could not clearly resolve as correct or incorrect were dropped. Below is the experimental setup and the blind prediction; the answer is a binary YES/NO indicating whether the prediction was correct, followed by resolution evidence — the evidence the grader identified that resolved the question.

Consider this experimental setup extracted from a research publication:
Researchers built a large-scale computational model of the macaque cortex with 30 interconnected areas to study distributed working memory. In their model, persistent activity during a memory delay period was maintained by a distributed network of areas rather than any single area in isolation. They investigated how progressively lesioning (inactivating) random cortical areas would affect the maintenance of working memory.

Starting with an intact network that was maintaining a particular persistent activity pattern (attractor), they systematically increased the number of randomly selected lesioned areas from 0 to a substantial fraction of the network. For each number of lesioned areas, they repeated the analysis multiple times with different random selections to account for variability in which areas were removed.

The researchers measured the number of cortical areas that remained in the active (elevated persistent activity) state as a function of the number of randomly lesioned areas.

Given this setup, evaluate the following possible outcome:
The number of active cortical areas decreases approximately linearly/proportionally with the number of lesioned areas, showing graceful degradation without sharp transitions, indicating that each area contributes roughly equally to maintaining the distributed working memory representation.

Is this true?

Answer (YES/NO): YES